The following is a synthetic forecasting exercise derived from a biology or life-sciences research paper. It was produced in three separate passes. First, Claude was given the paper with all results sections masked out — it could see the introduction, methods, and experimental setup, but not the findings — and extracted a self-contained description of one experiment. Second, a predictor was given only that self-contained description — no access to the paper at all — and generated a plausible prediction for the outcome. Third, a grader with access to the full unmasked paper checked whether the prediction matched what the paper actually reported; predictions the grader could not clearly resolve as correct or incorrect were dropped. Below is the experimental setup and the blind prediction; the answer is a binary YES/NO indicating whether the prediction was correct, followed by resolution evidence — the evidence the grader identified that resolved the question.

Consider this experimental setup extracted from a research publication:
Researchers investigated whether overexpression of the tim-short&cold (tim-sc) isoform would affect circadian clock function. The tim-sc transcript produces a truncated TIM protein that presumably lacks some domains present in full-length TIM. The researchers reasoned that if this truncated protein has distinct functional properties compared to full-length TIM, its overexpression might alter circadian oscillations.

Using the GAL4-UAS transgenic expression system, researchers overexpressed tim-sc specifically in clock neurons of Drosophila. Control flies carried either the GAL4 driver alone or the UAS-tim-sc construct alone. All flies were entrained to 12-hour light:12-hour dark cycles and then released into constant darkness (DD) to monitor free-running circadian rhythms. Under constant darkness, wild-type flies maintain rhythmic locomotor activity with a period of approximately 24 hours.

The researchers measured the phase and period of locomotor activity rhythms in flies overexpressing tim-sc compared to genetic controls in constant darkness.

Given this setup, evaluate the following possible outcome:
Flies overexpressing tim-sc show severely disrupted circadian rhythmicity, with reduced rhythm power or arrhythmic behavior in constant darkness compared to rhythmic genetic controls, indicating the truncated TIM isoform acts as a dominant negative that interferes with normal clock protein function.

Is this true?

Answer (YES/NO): NO